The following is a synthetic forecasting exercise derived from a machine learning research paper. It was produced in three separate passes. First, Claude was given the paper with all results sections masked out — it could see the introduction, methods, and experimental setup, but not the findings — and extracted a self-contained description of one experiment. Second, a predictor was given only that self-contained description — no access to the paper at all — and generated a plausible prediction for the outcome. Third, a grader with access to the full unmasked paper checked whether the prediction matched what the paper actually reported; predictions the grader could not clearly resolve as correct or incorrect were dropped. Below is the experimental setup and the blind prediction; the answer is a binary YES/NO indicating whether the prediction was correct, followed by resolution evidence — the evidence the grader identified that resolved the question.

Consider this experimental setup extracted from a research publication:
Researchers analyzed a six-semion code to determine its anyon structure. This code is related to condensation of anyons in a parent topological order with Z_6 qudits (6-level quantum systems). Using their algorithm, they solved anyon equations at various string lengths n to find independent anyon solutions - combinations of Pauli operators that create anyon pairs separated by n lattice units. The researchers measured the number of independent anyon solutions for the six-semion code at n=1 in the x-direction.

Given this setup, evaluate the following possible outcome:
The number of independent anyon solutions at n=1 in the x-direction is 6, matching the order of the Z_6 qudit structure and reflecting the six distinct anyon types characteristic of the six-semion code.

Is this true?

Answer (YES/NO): NO